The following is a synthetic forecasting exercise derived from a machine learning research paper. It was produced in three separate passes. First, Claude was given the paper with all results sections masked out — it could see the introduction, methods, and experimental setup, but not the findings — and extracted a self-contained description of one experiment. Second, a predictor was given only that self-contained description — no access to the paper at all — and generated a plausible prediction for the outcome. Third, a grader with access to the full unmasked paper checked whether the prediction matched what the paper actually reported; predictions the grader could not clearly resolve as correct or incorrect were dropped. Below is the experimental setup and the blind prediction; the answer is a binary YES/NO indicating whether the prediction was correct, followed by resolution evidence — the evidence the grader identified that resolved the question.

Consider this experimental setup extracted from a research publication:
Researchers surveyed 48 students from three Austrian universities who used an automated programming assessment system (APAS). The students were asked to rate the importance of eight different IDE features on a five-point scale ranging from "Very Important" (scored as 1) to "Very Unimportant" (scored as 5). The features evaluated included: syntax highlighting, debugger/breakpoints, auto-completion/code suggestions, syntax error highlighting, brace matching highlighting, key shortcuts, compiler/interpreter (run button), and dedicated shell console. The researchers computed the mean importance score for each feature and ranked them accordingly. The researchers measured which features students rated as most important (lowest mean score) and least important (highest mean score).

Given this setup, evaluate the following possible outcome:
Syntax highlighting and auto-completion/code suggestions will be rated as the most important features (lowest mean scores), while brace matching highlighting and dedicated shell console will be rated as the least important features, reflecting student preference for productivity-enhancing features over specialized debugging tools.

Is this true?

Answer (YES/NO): NO